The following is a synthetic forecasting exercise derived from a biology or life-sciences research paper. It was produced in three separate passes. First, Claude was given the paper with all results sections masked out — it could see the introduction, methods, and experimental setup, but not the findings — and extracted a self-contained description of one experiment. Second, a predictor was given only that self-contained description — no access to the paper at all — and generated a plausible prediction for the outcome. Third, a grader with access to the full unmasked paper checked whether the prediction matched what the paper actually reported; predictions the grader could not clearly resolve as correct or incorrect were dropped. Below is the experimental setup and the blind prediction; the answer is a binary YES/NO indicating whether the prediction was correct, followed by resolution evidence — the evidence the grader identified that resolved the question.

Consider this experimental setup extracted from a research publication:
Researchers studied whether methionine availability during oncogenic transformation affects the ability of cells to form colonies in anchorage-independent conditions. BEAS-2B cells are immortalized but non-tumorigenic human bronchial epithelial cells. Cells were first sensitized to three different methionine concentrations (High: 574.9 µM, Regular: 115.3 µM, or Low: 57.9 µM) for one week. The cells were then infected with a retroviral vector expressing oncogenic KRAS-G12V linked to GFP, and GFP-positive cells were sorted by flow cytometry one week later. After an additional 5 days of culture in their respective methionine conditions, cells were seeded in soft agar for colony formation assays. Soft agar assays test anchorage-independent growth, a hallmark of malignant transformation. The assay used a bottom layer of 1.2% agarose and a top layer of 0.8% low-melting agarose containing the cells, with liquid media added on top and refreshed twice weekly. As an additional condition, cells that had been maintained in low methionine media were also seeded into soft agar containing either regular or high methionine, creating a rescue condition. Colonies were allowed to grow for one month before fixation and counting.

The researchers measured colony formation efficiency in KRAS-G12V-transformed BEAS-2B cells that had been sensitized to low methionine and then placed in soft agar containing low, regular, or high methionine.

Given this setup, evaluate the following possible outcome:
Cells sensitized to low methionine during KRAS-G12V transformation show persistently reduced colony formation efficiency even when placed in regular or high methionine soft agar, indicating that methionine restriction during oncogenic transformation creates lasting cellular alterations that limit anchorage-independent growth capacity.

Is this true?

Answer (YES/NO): NO